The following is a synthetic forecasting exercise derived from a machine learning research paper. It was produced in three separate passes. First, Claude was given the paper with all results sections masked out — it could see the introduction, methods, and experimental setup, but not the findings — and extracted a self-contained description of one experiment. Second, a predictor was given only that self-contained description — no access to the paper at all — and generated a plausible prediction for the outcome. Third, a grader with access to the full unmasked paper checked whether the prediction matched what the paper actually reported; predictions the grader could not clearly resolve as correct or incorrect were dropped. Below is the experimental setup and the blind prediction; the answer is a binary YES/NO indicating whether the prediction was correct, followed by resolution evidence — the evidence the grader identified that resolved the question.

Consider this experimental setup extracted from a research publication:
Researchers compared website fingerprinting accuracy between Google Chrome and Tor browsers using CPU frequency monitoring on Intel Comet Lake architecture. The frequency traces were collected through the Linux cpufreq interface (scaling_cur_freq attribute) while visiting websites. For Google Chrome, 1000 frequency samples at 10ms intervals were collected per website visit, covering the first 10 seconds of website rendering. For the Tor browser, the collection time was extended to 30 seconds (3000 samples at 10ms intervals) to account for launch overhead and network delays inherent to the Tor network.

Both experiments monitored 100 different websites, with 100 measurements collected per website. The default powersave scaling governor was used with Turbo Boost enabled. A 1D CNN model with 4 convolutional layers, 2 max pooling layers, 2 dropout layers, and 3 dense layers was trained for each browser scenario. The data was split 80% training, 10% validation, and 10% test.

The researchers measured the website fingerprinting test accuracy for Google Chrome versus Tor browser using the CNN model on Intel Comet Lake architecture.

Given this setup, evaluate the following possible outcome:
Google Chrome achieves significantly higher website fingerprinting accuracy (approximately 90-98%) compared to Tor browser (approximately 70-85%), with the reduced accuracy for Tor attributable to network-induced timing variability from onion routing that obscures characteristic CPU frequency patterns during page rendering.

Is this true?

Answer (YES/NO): YES